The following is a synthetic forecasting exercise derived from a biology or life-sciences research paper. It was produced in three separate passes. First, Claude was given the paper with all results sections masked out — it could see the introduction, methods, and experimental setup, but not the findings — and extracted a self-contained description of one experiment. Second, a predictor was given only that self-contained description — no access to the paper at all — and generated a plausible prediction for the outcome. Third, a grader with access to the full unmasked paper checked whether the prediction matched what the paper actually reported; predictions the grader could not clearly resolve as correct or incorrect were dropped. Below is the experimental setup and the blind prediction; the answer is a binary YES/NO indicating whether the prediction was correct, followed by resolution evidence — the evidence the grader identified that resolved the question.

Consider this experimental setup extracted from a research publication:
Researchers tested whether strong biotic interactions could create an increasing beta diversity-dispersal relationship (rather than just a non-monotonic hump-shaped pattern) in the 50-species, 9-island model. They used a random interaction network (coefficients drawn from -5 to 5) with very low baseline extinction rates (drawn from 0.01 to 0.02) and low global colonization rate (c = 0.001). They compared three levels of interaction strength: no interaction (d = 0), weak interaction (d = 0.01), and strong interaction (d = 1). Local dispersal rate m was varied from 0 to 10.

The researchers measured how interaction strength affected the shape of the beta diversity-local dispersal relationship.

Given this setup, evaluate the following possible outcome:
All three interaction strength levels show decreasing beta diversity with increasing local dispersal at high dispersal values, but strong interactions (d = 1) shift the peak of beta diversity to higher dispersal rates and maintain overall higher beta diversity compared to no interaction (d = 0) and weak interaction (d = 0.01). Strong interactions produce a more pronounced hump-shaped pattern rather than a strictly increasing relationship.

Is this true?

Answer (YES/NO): NO